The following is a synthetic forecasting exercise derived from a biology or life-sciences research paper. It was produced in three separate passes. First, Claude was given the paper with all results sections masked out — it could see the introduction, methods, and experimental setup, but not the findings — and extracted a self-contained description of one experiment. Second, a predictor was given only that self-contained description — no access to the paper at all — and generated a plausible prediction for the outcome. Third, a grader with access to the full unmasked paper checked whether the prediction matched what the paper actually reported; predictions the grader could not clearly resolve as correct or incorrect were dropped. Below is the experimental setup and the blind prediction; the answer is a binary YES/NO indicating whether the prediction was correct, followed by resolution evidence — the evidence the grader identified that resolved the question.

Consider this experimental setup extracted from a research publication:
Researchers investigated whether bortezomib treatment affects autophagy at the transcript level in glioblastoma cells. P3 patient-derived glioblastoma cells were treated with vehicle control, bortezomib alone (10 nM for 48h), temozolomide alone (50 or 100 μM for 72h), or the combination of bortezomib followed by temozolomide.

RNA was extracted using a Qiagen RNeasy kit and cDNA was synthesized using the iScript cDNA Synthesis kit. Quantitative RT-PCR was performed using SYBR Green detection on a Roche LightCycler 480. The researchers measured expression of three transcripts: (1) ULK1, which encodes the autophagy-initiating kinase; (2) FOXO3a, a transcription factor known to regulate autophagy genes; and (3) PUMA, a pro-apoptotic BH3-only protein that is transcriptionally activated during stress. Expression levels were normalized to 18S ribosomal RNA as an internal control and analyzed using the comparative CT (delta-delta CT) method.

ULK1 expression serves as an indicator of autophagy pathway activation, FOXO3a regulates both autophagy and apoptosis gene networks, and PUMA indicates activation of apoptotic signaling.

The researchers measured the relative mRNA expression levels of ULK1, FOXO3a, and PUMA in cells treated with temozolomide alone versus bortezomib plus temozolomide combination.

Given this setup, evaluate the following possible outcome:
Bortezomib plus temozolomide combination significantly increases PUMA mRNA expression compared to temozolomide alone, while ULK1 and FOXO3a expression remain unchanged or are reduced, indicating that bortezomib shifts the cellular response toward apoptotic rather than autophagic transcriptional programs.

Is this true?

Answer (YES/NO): NO